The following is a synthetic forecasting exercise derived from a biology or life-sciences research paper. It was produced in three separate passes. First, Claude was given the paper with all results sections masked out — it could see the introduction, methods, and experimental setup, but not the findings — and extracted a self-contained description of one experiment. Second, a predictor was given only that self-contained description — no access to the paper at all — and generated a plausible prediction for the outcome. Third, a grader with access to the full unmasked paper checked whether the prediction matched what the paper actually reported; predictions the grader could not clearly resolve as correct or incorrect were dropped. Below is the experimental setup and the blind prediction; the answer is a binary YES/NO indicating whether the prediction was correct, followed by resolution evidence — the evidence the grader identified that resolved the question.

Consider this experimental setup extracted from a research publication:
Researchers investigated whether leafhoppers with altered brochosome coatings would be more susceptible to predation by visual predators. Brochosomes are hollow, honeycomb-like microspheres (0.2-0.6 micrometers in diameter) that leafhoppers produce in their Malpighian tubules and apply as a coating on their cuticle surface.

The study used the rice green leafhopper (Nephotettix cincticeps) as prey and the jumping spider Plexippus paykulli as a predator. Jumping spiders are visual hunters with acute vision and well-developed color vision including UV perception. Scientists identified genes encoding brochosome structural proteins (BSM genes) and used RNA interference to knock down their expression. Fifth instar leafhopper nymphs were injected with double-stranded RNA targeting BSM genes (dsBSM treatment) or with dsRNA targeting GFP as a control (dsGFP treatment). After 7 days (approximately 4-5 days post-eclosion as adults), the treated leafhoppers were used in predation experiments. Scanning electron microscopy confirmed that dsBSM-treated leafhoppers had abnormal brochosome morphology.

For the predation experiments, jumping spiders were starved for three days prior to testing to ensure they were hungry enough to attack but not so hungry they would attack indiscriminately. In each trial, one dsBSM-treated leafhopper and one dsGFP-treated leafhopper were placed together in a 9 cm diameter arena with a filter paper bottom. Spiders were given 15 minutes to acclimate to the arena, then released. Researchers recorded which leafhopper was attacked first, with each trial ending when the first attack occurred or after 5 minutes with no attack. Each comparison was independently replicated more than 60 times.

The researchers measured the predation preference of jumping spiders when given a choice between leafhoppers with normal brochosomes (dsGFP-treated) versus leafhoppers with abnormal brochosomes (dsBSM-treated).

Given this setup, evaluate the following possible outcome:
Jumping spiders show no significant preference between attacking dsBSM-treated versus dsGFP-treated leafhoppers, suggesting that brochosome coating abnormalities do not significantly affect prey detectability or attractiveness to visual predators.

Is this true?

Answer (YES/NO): NO